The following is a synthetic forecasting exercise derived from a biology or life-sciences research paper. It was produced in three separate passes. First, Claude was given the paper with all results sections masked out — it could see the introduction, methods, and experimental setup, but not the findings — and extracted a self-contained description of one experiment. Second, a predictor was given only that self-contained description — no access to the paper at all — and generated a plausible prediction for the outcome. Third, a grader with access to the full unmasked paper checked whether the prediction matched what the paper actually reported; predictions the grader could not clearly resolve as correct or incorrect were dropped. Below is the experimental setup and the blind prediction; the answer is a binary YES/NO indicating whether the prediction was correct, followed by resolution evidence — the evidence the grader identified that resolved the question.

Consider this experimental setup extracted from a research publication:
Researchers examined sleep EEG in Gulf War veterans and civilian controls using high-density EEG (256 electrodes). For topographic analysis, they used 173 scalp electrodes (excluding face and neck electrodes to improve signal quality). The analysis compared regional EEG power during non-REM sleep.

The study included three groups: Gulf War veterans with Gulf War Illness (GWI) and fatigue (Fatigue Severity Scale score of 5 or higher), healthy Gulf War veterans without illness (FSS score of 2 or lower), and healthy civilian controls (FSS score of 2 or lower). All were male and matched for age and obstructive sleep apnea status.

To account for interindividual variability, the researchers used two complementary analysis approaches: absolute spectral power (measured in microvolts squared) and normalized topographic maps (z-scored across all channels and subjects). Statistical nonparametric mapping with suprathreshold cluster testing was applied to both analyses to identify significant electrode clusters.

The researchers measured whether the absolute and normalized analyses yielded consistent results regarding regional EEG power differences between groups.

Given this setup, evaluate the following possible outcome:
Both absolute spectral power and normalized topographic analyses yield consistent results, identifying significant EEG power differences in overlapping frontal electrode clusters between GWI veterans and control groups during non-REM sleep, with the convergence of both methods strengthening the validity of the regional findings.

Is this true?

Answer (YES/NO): NO